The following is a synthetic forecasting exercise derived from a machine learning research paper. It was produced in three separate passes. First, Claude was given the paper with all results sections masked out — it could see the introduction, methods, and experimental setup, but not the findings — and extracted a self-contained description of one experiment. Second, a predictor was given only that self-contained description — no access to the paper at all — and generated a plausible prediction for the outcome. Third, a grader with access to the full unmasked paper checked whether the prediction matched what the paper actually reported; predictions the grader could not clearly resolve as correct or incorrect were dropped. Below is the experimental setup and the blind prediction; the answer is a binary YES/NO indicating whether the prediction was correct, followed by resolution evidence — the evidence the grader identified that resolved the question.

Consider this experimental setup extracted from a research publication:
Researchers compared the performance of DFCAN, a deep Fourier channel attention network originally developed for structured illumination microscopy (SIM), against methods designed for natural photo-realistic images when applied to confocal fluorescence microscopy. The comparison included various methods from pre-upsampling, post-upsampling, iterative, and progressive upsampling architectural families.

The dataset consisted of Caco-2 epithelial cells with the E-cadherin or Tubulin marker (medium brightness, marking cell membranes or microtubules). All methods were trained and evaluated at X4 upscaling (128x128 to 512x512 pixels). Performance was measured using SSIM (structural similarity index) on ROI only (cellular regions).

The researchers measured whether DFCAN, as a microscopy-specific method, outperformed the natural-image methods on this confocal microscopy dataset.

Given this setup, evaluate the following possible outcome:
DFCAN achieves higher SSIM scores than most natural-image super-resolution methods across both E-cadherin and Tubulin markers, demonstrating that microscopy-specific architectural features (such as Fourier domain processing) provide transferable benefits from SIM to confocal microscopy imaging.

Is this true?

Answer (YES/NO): NO